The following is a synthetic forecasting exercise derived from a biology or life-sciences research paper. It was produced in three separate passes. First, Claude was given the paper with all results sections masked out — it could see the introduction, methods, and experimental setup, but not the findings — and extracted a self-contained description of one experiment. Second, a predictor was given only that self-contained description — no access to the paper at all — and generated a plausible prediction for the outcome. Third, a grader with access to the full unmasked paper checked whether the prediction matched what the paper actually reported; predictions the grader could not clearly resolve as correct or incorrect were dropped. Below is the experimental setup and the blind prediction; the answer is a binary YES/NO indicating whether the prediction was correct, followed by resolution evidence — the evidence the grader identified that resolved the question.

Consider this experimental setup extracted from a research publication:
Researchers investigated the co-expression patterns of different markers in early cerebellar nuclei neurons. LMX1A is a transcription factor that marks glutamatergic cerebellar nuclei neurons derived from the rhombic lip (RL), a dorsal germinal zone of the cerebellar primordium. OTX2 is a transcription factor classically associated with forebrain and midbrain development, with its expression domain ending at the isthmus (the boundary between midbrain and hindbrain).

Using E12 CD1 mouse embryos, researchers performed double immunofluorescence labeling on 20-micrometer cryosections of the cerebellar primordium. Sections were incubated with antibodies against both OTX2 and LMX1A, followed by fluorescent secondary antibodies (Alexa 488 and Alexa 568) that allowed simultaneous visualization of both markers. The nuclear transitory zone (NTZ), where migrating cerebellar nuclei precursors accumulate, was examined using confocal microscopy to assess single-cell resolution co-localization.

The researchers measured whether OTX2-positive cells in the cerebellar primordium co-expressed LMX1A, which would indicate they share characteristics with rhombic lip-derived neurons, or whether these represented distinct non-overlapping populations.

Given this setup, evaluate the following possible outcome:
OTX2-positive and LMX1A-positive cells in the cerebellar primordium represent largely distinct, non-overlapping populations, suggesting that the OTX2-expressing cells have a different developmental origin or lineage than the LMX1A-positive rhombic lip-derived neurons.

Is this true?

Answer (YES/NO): YES